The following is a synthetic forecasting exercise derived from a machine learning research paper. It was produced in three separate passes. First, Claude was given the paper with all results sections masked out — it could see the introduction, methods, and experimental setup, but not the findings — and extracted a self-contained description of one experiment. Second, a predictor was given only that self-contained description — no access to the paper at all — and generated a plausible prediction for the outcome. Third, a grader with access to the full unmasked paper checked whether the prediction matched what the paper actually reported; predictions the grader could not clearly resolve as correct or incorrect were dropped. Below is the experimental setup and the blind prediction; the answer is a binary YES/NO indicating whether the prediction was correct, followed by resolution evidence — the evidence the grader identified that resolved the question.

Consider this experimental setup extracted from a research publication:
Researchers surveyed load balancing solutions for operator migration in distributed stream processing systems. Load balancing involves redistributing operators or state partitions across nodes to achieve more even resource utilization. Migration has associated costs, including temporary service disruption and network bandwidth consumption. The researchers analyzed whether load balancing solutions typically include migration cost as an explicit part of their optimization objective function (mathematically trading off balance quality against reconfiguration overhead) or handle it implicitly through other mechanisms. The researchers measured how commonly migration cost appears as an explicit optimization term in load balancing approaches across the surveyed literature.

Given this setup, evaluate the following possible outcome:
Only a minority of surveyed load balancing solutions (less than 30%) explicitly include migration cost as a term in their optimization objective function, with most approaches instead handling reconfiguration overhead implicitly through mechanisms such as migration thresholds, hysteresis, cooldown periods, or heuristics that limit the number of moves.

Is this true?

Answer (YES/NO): YES